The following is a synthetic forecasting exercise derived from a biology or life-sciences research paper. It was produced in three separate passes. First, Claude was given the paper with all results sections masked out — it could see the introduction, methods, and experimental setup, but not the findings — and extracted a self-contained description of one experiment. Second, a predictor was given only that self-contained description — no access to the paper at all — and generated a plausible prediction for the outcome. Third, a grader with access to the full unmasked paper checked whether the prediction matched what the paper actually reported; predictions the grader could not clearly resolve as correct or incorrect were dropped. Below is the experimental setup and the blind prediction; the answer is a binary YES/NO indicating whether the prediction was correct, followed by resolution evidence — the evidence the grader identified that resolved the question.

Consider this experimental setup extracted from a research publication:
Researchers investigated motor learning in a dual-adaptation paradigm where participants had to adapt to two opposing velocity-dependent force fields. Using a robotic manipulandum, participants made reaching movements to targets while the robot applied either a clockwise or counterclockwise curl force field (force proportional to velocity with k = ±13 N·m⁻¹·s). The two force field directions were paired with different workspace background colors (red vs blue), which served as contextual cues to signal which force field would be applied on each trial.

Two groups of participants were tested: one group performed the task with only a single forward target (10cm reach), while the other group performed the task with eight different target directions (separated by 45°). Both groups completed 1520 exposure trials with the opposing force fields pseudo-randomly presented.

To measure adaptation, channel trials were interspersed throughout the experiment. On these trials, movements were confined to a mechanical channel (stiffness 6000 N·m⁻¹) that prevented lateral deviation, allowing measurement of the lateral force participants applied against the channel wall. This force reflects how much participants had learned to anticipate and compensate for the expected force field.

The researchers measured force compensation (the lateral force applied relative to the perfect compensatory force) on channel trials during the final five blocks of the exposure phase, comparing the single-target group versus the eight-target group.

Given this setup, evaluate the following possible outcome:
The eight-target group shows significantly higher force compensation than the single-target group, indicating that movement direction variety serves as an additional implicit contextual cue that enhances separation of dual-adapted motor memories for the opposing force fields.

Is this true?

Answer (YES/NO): NO